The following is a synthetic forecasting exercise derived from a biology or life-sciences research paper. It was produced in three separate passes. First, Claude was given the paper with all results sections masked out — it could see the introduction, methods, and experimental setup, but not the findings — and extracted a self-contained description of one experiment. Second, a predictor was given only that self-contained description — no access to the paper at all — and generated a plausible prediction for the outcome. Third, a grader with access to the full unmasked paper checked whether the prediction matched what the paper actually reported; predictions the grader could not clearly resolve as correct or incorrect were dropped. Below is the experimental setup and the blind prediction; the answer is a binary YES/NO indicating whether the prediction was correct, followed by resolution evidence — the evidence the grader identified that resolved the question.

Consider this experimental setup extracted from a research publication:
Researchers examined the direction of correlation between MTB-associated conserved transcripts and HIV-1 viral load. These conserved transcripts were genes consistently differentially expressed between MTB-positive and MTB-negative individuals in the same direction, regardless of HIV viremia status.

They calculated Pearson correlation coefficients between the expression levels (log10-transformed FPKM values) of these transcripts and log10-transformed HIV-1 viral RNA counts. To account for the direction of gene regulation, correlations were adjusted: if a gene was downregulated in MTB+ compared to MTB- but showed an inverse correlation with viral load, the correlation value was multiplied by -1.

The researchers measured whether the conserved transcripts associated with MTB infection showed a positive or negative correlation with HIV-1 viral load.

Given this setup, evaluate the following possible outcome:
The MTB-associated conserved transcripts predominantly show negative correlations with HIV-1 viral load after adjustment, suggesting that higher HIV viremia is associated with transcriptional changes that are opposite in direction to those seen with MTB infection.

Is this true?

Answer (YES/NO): YES